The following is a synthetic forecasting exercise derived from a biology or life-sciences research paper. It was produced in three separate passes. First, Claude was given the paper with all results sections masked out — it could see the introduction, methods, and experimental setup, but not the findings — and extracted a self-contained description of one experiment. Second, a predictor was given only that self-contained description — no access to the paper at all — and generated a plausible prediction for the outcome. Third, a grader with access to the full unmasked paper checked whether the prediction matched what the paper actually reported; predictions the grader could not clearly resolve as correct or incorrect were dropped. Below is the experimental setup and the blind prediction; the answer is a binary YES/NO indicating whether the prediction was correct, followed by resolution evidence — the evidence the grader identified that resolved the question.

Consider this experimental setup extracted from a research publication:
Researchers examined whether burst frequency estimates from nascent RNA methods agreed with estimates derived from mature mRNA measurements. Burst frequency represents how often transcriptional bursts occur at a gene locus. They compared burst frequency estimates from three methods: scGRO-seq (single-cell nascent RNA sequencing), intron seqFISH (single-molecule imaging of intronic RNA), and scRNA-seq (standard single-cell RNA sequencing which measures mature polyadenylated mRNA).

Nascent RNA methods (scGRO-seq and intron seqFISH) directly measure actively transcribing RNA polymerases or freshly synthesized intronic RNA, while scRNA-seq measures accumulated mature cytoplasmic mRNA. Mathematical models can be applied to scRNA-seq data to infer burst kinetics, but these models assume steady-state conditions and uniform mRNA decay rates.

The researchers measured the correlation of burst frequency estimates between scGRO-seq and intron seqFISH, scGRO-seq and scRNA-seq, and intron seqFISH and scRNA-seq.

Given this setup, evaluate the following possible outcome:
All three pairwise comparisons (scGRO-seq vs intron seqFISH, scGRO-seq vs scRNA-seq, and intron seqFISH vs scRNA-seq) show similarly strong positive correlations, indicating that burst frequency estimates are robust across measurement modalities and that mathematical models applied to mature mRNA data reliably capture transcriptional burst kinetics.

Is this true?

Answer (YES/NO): NO